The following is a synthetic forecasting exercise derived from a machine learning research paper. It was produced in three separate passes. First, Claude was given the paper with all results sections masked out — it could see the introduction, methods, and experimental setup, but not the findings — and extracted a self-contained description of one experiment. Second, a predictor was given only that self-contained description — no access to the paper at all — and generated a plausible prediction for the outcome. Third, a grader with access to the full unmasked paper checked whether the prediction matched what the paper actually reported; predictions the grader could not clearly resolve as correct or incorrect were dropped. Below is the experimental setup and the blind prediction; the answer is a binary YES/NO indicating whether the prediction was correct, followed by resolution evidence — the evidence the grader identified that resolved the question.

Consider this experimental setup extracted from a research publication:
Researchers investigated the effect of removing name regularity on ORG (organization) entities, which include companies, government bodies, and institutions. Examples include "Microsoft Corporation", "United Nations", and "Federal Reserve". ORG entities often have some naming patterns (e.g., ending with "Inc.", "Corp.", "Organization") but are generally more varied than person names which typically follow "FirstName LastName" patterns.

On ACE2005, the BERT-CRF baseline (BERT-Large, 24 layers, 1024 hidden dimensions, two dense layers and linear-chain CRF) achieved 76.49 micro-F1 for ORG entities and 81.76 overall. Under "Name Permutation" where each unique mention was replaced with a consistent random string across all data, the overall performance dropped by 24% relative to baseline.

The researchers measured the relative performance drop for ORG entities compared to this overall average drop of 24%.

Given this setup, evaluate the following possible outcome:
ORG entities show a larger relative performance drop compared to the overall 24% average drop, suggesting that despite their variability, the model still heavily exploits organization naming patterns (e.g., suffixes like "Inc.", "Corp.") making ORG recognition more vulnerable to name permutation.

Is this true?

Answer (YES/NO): YES